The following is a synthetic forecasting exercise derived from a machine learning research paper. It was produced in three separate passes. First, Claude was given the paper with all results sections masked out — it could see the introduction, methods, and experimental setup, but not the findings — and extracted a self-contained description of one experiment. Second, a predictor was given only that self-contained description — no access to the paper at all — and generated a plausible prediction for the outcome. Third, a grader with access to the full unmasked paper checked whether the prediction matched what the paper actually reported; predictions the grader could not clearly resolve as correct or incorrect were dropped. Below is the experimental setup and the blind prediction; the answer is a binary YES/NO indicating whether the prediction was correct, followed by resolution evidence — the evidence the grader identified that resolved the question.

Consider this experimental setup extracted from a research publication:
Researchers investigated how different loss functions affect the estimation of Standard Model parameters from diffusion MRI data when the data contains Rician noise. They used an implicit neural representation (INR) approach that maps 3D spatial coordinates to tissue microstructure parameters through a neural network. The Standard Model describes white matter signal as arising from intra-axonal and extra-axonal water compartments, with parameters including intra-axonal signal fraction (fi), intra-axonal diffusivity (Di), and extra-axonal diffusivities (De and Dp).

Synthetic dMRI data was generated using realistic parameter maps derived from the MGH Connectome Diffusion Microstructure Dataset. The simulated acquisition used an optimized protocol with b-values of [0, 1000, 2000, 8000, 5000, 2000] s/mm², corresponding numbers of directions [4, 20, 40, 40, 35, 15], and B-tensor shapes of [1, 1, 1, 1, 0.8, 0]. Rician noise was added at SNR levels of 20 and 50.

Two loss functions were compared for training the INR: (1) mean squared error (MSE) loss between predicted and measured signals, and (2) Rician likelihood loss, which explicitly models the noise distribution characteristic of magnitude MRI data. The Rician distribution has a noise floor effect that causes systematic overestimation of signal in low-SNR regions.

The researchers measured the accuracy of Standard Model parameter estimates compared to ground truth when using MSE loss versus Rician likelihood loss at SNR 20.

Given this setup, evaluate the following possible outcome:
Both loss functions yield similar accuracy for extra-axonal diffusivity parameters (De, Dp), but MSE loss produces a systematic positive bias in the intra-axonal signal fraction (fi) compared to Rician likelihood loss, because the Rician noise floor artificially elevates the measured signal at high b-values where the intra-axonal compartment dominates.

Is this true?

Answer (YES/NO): NO